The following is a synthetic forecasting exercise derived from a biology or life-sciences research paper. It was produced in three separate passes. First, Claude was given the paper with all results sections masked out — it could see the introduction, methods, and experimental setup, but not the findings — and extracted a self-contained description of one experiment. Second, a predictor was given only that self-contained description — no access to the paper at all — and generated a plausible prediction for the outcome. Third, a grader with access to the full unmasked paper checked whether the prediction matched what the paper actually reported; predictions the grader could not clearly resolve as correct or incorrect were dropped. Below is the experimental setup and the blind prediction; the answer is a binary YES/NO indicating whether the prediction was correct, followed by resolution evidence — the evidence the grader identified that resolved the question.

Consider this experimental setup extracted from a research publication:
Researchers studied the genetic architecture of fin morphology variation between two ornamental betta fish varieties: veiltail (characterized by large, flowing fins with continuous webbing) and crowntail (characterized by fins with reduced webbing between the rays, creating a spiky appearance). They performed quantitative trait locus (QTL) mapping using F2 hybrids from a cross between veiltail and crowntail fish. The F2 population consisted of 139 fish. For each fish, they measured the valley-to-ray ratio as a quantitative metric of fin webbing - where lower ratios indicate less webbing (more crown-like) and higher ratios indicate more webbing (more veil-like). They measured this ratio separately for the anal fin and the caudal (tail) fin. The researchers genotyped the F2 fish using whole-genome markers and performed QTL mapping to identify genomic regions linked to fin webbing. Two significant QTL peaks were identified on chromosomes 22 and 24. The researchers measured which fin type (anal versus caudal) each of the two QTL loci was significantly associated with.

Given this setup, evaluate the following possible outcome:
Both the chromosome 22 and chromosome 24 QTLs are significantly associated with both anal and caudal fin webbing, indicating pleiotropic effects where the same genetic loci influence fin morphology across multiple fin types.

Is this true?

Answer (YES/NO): NO